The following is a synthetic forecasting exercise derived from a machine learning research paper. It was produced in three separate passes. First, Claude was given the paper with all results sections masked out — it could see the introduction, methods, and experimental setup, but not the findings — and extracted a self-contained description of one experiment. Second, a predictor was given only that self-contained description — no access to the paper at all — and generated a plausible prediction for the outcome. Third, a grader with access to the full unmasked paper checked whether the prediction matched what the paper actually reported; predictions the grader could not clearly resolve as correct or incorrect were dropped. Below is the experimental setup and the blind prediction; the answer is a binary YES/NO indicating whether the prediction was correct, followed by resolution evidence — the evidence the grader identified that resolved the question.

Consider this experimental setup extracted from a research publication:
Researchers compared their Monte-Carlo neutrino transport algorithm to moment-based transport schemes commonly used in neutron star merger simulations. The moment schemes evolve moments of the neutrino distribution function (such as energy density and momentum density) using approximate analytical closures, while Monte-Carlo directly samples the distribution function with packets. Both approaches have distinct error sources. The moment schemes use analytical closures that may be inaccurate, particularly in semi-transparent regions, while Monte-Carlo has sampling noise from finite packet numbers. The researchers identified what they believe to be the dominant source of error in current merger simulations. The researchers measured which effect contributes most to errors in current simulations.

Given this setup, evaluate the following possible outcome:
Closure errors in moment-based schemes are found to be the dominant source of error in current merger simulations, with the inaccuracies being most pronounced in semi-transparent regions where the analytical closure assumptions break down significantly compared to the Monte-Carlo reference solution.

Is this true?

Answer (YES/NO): NO